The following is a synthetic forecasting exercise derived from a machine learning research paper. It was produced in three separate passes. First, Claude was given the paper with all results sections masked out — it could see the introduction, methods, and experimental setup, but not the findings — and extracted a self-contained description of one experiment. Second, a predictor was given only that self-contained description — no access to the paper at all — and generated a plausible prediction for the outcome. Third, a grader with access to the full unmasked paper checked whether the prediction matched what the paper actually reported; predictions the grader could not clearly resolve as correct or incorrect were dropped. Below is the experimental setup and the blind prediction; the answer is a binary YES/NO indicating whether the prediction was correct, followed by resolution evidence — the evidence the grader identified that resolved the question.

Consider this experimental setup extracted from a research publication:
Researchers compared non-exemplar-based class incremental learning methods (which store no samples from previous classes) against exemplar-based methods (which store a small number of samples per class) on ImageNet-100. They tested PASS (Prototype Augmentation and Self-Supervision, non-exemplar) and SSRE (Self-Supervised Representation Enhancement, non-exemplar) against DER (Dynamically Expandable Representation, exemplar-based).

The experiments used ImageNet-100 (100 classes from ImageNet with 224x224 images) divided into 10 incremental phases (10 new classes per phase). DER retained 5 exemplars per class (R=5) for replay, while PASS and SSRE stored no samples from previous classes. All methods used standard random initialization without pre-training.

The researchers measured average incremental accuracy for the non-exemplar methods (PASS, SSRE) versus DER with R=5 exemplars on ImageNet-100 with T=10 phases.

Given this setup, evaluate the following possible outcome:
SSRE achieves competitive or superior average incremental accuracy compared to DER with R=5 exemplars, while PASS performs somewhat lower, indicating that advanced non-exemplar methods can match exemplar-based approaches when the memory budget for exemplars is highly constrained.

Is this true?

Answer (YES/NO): NO